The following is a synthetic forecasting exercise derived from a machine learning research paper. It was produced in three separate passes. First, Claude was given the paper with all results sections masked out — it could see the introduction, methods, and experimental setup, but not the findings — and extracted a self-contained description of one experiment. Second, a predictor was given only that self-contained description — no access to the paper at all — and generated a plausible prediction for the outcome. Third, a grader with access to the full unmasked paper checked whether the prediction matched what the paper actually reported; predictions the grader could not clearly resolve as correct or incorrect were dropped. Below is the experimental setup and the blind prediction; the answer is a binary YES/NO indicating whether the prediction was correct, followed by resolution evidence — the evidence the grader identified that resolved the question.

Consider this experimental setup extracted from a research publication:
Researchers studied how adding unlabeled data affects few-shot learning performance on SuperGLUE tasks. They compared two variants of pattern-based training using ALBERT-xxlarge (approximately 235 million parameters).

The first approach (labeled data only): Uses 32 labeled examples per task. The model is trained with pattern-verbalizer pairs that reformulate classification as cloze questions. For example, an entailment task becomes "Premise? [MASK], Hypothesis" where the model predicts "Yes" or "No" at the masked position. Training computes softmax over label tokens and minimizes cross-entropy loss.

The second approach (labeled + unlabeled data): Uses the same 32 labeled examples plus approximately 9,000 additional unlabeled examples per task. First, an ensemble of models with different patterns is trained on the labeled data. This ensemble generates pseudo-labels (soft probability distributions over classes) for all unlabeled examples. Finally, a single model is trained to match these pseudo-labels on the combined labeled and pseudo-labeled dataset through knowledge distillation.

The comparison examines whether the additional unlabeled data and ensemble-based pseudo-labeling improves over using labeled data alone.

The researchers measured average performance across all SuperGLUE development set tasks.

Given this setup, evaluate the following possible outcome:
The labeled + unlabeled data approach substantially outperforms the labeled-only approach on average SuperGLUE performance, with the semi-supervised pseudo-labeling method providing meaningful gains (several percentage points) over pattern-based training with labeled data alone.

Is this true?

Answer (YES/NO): NO